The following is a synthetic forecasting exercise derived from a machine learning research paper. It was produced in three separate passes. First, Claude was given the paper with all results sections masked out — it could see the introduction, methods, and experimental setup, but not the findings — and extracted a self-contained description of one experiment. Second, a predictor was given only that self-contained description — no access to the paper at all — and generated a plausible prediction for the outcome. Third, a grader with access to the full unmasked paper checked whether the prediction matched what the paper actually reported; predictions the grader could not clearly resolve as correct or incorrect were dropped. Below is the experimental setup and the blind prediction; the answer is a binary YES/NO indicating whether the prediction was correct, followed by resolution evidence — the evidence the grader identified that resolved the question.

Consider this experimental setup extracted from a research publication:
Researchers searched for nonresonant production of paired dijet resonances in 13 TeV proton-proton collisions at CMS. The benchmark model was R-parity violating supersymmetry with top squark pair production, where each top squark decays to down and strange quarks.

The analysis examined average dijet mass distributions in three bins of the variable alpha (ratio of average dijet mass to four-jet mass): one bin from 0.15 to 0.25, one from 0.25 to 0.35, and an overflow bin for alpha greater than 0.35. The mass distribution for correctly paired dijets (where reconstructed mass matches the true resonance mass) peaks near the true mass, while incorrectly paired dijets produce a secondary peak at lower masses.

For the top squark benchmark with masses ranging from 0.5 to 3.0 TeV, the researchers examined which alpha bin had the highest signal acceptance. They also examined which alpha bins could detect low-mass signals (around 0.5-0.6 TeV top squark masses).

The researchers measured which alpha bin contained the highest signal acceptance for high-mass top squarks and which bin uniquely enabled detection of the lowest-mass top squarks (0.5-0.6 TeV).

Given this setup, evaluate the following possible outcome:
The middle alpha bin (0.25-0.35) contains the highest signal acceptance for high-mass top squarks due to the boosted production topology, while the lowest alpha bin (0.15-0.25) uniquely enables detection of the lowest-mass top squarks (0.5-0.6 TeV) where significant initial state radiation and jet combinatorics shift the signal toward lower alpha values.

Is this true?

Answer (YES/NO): YES